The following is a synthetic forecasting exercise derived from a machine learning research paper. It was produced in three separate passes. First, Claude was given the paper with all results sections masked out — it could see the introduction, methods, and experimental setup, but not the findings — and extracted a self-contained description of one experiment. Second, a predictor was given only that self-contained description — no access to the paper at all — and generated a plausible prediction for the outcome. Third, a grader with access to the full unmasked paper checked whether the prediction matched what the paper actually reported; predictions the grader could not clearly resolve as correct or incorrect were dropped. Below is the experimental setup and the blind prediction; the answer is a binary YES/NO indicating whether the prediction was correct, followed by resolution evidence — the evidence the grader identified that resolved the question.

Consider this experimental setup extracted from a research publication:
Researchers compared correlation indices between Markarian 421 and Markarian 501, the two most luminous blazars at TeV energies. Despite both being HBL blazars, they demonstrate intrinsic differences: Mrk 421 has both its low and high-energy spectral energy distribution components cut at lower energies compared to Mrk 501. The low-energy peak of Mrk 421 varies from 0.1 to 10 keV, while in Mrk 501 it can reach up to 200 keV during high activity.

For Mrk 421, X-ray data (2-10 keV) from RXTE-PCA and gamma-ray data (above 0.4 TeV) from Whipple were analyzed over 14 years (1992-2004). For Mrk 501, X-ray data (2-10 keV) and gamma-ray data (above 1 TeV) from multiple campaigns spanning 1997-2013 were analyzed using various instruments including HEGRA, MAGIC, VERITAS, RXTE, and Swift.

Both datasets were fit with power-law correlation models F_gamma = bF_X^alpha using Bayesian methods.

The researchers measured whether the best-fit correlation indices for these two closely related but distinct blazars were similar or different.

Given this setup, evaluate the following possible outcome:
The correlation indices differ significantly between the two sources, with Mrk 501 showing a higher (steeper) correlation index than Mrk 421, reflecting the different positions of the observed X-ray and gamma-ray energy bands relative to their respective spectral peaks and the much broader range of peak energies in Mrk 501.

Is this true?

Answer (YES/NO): YES